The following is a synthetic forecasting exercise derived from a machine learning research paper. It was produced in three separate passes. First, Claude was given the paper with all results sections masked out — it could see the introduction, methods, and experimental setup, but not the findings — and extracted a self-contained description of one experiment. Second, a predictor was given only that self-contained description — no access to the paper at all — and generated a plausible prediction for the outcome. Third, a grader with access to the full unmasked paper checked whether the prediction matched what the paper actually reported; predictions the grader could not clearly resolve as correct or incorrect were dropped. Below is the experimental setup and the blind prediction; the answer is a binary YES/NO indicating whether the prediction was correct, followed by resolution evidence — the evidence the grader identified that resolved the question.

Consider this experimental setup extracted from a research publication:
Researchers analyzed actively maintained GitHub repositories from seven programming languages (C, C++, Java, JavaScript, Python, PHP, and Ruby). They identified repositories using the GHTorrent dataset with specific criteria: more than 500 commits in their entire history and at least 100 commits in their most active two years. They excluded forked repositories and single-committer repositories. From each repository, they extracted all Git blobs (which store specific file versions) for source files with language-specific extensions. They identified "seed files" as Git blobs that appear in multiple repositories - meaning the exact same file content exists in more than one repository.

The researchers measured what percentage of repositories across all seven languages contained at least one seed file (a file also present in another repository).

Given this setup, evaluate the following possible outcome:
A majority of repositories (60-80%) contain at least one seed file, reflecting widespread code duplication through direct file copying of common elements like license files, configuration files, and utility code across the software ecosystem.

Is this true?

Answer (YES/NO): NO